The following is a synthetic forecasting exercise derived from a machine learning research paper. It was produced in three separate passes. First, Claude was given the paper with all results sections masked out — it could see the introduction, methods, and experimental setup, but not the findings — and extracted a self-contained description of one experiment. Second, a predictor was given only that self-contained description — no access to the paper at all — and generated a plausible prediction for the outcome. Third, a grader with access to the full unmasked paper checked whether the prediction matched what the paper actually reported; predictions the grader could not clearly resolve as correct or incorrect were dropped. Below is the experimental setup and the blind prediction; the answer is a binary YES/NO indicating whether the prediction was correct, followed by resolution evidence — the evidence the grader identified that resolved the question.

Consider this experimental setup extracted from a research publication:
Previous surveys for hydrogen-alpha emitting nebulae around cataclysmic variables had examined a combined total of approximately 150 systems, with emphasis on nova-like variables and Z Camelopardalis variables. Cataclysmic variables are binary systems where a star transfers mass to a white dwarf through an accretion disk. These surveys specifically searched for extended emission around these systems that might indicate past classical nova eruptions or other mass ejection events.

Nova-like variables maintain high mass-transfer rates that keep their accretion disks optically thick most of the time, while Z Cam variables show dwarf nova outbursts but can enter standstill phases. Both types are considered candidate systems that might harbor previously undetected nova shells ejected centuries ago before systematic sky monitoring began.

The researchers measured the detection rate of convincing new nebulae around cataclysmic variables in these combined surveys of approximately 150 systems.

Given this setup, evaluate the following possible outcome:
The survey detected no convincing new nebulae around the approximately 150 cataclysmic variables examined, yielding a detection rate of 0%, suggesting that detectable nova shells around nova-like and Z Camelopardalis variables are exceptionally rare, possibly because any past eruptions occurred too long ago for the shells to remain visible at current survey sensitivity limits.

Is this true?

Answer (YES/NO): NO